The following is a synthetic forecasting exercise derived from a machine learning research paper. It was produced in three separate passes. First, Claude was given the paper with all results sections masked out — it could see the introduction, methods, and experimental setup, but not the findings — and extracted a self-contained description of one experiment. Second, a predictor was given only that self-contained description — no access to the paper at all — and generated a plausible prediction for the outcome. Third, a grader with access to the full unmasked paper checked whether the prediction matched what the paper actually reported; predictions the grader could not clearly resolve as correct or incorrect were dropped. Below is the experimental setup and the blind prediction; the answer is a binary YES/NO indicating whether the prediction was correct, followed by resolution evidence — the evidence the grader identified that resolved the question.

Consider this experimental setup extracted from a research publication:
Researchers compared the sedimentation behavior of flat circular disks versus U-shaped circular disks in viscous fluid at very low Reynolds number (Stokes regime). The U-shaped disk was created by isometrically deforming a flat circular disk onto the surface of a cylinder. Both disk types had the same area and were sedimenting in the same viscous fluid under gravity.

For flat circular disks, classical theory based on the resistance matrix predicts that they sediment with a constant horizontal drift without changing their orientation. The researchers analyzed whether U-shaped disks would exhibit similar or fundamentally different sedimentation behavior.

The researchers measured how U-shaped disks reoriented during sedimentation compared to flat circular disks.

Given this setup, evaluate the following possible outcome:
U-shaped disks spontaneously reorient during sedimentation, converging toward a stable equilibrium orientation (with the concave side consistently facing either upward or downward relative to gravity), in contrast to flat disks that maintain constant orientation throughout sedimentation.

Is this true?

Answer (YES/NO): NO